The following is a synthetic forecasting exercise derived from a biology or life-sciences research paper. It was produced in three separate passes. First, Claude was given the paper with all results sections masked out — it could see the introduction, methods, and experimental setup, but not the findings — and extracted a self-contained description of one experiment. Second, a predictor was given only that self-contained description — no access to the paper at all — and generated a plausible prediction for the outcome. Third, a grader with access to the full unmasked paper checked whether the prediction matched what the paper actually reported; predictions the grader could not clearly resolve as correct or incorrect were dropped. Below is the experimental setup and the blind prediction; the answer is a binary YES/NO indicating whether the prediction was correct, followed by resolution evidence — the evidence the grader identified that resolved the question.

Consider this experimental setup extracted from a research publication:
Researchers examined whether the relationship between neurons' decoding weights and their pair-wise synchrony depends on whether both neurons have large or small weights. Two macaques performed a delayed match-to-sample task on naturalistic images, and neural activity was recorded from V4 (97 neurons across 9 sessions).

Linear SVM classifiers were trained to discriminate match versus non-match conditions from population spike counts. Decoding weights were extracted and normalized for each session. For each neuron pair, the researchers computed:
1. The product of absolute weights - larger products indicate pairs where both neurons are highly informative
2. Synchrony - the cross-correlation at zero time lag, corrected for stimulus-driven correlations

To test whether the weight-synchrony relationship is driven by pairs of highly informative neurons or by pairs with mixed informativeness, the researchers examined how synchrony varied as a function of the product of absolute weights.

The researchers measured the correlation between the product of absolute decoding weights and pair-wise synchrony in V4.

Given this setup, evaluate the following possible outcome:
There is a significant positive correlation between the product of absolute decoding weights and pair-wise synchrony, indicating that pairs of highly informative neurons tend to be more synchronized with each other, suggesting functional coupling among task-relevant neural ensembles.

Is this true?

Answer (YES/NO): YES